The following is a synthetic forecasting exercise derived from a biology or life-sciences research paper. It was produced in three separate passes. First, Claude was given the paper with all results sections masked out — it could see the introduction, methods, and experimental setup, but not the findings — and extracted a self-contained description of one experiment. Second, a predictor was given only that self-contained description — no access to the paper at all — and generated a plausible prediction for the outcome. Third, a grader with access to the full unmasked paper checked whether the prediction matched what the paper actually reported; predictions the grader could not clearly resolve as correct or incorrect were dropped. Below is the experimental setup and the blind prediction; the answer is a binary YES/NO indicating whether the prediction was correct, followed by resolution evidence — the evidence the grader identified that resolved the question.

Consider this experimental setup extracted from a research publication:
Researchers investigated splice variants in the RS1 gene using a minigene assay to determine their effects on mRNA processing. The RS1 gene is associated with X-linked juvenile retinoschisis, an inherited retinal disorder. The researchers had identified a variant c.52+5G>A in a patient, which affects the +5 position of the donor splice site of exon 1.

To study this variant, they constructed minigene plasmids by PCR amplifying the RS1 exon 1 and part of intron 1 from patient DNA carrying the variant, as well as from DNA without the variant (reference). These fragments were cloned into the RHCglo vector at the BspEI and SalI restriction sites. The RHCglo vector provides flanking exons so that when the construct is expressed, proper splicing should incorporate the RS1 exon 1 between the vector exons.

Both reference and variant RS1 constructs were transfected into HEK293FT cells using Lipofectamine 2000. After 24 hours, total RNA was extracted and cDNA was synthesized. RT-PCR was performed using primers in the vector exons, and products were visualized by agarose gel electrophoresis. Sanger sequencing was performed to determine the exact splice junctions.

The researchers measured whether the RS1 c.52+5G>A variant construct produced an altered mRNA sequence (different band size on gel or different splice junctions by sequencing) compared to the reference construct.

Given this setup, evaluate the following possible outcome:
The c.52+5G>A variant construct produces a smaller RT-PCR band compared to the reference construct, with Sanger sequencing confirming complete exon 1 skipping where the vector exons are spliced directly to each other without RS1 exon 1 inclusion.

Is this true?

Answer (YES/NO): NO